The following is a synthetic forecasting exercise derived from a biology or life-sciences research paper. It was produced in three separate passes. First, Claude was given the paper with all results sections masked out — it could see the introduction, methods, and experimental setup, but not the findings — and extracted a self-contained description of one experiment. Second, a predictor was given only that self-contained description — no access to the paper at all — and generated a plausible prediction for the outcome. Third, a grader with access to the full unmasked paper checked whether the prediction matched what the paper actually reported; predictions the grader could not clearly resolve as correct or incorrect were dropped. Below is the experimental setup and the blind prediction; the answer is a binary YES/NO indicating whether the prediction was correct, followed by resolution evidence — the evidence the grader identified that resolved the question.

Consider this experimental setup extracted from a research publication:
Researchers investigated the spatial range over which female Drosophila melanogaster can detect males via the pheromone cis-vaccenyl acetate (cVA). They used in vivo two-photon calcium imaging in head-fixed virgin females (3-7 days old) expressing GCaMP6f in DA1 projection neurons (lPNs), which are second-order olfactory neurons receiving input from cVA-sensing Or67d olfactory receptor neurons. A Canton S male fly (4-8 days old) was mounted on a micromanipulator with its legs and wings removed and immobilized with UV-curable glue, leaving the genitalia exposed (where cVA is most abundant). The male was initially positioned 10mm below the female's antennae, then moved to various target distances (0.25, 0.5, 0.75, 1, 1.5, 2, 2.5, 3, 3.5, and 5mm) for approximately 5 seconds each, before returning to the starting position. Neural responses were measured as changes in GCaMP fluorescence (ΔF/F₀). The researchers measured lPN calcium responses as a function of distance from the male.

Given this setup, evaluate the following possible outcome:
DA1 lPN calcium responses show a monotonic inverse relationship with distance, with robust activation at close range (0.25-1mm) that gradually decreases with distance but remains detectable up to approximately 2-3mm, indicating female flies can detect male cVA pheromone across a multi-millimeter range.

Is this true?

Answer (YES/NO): NO